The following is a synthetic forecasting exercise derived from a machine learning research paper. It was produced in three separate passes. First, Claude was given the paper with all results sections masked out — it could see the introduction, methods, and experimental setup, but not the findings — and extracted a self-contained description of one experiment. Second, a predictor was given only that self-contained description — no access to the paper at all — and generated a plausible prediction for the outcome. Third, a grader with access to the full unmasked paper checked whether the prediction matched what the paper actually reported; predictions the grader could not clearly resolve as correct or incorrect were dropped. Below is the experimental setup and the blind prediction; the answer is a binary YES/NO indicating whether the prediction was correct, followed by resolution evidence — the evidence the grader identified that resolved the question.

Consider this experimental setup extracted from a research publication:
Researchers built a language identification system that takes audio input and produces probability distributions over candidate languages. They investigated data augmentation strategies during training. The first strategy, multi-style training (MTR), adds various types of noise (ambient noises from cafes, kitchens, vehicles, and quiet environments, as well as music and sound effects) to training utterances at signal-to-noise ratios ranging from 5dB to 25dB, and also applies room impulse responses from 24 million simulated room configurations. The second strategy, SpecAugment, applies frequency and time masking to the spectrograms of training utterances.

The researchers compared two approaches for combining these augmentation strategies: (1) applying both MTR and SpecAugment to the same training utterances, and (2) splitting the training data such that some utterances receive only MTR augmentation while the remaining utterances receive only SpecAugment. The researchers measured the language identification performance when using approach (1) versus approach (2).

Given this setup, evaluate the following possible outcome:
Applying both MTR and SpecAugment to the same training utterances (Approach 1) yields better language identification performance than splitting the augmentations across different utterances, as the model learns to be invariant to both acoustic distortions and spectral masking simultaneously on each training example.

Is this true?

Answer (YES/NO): NO